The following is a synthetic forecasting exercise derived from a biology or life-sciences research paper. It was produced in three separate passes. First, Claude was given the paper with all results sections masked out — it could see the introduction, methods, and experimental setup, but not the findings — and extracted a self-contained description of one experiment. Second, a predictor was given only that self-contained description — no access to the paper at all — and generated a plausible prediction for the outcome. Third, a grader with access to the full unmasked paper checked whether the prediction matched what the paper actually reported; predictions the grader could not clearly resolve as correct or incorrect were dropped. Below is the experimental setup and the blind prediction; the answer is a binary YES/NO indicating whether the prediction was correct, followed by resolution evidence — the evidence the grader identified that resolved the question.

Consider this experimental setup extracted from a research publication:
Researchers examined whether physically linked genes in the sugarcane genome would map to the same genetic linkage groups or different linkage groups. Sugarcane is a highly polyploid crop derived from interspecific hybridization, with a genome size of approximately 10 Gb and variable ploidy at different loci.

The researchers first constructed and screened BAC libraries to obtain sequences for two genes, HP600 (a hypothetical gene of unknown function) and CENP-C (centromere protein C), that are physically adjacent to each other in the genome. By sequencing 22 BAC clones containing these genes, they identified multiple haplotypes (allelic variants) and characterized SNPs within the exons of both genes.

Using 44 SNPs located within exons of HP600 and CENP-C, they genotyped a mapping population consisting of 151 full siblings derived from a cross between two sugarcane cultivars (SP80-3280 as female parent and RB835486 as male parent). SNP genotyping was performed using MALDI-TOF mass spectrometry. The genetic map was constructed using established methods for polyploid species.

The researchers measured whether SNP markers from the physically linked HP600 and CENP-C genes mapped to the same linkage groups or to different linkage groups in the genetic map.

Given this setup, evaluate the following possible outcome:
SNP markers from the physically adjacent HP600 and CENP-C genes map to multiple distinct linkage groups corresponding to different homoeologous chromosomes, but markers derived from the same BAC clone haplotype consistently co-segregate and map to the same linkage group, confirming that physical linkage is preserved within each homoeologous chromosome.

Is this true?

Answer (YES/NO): NO